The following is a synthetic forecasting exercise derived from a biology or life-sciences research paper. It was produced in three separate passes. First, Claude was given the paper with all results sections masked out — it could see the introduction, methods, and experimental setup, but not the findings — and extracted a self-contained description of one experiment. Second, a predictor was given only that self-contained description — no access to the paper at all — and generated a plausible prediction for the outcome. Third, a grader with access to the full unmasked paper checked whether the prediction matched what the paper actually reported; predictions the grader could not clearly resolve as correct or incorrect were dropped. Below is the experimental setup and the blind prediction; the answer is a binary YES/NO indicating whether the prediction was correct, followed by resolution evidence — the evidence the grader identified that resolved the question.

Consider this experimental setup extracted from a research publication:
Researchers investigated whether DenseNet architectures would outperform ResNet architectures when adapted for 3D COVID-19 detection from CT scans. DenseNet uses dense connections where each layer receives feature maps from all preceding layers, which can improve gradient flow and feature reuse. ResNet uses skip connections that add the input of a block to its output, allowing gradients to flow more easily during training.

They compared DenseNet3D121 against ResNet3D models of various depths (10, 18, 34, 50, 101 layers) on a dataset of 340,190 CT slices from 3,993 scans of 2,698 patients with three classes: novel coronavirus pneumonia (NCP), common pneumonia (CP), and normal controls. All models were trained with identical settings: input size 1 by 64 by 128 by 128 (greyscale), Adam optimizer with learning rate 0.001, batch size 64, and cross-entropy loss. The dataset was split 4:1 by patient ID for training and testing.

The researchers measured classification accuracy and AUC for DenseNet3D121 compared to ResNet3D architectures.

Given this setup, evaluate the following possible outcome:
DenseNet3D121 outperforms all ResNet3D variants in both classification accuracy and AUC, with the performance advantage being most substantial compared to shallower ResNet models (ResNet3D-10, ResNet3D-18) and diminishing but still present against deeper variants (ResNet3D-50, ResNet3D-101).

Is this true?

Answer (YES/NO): NO